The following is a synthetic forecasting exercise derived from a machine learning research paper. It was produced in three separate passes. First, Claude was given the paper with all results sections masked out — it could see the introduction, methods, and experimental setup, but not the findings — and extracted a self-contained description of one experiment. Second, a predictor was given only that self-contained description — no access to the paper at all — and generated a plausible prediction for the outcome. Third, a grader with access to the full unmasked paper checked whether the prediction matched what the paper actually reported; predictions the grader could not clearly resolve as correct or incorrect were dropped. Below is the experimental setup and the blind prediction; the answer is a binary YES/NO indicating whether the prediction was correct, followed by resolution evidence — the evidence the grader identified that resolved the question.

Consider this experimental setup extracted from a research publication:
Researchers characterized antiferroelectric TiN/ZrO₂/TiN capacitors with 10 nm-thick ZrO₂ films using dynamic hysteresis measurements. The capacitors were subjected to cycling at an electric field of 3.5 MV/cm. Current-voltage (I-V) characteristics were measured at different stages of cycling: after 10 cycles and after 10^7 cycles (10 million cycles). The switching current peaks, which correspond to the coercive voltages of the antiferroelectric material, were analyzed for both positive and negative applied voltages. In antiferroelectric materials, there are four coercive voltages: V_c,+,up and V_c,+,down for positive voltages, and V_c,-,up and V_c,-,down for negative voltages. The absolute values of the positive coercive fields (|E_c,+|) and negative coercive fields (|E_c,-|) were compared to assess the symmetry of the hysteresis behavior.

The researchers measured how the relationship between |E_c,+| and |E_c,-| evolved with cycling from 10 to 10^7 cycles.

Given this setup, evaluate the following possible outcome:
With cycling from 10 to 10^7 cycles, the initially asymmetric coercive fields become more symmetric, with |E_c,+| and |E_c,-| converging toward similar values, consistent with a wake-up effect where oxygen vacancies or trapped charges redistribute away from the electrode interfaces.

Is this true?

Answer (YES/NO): YES